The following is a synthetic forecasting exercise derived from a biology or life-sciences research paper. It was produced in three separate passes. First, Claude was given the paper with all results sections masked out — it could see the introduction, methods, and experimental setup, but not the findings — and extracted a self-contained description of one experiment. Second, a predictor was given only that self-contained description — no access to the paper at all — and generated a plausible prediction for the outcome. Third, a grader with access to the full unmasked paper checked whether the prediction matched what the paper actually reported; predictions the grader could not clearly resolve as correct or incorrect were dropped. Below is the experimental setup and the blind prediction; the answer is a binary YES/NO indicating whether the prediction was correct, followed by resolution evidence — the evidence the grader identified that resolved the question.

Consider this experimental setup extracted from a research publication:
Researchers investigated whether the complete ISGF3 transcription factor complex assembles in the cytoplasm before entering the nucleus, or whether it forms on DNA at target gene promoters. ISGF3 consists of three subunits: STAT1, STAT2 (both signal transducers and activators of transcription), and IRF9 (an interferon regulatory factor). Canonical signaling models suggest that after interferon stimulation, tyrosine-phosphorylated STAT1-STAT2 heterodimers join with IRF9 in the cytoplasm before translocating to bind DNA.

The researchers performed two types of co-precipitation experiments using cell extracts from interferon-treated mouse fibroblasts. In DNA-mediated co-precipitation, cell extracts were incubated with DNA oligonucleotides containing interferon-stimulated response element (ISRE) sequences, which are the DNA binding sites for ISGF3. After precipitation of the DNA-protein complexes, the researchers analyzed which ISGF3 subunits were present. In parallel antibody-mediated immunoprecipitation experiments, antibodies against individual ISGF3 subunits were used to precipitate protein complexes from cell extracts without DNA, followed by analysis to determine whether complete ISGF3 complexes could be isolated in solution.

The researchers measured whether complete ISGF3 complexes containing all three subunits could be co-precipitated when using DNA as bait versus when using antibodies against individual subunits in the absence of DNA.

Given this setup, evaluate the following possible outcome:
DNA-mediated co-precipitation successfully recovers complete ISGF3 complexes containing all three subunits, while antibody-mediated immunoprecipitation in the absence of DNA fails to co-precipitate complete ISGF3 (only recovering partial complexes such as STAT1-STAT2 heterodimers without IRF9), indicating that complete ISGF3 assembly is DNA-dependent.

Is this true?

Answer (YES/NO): YES